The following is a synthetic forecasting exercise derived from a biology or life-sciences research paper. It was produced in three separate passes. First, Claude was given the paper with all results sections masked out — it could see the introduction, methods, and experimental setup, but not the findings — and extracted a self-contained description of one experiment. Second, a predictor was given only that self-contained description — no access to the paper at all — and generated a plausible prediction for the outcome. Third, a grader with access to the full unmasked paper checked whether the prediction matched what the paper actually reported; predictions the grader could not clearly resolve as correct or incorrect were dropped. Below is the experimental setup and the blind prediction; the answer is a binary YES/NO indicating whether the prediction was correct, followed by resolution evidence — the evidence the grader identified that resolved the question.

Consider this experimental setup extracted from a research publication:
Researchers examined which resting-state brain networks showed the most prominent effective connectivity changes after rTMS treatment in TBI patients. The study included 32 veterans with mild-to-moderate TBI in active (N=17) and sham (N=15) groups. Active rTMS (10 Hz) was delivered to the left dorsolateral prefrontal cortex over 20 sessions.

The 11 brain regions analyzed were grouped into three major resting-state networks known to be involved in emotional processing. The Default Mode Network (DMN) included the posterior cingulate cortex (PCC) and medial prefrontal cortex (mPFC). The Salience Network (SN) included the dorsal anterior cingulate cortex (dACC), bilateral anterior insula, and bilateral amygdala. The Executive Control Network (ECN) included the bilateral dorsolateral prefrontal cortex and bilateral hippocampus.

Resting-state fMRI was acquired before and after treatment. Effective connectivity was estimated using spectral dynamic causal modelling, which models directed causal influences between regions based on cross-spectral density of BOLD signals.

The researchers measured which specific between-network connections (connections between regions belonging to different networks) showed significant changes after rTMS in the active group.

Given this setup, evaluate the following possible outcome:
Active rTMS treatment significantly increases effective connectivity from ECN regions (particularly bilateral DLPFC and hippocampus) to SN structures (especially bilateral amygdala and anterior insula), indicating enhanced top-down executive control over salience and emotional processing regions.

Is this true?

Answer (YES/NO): NO